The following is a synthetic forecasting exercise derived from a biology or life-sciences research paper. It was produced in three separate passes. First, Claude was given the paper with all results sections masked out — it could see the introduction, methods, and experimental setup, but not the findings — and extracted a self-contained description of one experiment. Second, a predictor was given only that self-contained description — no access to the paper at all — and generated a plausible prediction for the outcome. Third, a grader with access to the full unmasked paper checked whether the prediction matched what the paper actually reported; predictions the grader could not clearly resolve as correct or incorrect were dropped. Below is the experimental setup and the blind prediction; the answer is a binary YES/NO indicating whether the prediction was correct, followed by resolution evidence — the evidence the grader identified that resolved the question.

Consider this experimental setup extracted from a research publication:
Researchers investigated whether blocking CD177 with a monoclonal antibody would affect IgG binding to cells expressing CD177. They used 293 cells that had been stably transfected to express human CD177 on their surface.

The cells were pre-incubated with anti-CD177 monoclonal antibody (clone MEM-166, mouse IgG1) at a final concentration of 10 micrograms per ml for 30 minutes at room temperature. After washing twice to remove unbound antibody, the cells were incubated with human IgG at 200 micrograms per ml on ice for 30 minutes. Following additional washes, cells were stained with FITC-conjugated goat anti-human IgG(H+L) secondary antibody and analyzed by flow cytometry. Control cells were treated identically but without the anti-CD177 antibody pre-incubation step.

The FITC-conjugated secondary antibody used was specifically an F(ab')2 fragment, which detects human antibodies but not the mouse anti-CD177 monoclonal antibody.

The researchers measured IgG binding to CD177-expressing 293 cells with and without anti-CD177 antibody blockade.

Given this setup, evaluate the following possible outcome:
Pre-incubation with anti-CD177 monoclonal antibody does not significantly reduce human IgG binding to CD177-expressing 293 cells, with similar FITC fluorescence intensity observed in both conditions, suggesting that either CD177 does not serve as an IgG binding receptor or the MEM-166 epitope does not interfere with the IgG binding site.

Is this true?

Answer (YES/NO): NO